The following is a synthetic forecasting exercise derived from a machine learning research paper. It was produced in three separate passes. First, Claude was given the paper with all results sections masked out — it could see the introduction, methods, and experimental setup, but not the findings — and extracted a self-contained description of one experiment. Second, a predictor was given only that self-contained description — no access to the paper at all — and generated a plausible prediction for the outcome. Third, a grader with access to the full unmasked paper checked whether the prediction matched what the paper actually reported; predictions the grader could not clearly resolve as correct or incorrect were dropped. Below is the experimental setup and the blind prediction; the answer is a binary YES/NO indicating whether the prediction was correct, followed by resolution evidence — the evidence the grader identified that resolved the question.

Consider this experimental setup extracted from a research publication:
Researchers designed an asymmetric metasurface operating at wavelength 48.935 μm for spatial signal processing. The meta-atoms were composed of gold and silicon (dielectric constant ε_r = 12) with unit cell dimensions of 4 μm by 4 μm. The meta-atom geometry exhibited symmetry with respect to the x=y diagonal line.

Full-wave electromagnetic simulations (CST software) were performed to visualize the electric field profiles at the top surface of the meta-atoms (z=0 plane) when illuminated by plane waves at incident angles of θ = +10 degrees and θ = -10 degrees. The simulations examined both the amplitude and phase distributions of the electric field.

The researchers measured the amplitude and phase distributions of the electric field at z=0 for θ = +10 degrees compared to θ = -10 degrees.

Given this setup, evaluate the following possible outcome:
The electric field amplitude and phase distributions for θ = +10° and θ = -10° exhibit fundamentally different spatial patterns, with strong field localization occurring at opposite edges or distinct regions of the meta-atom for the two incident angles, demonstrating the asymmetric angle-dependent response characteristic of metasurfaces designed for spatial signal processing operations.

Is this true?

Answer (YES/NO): NO